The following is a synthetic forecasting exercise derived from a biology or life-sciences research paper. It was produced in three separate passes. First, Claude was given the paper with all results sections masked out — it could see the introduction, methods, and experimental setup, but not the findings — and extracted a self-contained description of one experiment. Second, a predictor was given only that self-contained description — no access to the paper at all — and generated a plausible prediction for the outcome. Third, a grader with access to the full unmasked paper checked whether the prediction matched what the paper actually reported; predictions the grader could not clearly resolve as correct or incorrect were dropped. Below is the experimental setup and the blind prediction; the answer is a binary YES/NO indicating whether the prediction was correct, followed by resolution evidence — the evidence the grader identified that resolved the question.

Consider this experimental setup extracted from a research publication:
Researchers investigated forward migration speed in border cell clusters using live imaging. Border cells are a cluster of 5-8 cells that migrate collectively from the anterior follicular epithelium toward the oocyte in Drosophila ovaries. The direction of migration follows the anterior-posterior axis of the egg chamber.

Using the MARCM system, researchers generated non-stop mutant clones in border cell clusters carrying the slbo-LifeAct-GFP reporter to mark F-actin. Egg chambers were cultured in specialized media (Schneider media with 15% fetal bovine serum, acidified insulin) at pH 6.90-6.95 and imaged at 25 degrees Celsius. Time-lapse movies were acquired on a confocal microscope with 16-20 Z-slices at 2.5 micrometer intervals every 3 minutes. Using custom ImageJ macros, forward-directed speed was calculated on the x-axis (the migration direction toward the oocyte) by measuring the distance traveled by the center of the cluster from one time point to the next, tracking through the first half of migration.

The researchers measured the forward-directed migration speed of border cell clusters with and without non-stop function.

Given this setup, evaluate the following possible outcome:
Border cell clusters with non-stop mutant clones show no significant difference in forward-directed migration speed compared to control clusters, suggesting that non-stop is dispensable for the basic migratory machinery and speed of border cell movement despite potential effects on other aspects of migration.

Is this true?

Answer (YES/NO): NO